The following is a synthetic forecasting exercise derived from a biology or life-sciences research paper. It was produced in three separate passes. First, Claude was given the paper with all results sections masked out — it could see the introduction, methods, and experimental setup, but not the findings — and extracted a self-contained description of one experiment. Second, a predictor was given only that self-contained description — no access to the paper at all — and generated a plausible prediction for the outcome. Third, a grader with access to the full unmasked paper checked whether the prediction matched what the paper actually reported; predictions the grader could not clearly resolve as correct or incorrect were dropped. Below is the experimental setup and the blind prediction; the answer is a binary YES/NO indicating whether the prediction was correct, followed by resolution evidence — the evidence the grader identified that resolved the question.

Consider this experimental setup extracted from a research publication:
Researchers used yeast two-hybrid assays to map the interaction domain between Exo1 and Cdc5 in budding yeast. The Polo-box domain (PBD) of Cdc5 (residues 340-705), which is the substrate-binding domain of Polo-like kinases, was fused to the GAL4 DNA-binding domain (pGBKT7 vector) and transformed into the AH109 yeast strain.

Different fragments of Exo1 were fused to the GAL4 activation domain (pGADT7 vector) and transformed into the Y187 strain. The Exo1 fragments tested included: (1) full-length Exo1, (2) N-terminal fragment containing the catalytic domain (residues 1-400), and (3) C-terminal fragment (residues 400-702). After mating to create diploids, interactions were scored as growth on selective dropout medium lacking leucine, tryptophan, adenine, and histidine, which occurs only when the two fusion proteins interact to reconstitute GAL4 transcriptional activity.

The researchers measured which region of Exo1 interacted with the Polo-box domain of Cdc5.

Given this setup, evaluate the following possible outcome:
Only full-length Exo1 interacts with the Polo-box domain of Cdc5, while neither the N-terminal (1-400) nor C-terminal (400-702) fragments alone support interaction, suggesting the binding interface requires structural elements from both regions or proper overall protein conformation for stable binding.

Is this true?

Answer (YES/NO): NO